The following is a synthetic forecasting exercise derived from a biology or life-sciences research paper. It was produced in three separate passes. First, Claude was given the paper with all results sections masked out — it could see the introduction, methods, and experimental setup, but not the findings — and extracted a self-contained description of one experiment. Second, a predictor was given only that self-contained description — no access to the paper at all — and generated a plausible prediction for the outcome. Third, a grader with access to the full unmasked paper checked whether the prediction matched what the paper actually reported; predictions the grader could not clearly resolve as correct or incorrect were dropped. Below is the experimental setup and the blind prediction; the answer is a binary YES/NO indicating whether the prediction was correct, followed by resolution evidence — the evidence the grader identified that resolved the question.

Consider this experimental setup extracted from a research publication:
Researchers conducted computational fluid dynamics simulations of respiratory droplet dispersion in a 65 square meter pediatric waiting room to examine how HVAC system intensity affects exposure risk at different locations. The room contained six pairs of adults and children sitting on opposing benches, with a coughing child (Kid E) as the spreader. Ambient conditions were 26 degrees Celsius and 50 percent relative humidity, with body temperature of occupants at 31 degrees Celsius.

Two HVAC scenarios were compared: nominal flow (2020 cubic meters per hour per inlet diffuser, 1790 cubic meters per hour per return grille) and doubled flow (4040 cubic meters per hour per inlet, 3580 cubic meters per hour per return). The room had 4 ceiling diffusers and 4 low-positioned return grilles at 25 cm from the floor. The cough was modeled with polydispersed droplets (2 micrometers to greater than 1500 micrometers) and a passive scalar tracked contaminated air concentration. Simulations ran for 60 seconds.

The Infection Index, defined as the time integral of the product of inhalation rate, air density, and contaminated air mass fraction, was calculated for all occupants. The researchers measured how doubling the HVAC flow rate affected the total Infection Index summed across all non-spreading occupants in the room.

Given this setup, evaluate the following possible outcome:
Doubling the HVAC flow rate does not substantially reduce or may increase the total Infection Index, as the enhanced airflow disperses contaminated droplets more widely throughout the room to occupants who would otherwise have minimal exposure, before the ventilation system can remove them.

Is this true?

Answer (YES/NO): NO